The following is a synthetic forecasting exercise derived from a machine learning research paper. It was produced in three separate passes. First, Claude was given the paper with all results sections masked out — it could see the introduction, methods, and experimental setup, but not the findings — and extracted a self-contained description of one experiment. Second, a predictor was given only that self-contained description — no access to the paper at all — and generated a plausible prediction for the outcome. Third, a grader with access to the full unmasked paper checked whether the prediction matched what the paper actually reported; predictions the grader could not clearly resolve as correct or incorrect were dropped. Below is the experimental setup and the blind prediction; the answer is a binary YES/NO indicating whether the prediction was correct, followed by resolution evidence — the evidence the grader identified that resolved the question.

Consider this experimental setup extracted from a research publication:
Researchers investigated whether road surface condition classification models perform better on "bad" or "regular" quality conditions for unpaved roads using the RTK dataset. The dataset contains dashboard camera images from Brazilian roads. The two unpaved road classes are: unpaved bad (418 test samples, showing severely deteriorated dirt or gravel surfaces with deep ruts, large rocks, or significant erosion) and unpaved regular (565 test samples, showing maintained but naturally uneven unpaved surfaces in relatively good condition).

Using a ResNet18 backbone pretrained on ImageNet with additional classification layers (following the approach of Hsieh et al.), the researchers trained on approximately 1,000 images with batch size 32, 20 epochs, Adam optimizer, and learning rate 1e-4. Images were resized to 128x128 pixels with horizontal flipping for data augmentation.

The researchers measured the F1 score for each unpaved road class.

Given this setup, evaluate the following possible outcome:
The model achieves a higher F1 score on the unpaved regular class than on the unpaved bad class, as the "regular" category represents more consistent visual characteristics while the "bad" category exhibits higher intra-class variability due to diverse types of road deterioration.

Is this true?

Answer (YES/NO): YES